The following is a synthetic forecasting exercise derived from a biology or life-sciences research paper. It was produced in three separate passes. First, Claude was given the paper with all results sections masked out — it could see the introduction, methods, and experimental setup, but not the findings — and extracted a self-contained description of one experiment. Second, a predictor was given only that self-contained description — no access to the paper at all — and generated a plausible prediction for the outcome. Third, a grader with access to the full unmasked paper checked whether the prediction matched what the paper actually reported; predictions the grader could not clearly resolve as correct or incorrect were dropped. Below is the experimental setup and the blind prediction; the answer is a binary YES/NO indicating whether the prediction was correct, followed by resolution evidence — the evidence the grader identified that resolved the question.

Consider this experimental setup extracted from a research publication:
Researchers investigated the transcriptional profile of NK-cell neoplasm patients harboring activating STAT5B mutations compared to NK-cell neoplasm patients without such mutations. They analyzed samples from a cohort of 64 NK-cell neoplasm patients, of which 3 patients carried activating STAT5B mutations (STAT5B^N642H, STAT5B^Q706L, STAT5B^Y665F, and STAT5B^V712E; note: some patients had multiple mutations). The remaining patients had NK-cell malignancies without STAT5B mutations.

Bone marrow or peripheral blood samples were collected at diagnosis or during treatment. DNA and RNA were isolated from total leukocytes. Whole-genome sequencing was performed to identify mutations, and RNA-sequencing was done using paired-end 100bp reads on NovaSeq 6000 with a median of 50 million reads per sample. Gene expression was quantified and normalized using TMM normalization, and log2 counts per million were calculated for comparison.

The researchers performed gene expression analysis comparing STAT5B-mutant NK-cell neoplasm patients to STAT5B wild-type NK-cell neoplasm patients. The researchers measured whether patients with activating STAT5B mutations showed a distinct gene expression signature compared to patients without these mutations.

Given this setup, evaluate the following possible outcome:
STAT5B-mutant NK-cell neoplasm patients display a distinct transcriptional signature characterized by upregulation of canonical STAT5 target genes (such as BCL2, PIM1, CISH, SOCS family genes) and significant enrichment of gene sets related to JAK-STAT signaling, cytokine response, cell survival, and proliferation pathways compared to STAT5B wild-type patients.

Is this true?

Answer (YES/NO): YES